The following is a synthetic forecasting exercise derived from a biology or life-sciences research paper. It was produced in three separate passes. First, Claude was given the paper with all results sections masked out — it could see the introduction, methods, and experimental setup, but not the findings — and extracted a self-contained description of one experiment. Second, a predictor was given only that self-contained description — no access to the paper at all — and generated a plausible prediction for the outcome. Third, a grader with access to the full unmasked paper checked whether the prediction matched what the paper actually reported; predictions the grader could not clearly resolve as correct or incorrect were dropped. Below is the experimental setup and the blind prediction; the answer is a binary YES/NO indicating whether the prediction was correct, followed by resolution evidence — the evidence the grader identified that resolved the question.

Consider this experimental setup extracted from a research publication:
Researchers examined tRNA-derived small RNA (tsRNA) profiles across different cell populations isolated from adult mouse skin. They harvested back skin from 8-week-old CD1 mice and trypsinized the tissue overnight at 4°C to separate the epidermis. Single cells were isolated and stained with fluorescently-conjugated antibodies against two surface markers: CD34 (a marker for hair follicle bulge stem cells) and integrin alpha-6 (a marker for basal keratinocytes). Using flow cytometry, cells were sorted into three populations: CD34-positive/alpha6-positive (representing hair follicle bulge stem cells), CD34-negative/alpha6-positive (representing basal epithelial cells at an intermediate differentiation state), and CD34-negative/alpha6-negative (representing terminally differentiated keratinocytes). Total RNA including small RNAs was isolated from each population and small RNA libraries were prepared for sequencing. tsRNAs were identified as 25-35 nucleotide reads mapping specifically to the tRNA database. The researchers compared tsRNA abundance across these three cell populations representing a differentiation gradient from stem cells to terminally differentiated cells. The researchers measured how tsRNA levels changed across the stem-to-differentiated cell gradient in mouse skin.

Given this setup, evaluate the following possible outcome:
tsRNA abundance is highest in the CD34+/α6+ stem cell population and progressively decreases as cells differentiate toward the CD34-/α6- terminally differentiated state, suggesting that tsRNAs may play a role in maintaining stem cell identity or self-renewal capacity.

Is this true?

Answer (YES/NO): NO